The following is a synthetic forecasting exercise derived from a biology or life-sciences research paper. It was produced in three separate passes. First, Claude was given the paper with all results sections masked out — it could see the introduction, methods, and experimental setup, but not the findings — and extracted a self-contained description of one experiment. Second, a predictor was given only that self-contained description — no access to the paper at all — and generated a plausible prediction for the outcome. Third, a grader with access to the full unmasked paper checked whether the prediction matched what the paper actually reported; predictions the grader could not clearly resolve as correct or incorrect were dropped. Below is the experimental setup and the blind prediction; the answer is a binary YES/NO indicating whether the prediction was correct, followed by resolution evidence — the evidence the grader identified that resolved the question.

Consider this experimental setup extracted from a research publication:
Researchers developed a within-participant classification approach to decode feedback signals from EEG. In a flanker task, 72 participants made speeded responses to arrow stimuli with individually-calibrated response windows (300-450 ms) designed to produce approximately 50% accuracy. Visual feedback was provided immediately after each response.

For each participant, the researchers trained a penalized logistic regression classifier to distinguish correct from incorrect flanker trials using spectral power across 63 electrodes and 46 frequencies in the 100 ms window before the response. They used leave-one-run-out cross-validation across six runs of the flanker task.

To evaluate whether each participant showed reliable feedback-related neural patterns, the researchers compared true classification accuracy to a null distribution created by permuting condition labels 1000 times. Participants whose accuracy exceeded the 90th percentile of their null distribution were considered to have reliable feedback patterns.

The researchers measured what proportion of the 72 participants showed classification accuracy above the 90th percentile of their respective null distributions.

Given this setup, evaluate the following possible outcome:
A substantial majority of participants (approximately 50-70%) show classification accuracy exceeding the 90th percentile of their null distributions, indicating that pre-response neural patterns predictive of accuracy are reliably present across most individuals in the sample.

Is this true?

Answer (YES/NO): NO